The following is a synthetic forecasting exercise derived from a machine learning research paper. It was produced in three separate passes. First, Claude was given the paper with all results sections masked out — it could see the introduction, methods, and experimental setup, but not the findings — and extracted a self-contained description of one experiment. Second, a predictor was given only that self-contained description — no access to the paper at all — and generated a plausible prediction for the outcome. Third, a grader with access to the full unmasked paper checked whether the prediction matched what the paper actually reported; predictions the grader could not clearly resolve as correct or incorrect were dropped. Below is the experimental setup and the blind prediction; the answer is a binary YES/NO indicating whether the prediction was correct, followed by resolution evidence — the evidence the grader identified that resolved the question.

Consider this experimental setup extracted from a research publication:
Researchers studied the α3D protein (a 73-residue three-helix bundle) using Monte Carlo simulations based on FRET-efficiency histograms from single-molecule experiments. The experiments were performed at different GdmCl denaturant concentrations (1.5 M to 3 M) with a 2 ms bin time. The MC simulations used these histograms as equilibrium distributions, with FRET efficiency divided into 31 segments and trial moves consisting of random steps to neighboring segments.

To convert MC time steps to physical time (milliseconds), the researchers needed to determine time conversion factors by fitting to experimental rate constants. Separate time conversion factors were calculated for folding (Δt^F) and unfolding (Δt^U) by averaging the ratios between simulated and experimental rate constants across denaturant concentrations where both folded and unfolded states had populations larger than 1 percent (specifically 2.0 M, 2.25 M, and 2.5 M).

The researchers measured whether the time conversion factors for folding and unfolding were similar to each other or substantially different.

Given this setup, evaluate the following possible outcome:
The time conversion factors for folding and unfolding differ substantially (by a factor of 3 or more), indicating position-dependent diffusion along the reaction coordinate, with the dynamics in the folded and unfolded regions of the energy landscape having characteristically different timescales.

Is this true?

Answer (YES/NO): NO